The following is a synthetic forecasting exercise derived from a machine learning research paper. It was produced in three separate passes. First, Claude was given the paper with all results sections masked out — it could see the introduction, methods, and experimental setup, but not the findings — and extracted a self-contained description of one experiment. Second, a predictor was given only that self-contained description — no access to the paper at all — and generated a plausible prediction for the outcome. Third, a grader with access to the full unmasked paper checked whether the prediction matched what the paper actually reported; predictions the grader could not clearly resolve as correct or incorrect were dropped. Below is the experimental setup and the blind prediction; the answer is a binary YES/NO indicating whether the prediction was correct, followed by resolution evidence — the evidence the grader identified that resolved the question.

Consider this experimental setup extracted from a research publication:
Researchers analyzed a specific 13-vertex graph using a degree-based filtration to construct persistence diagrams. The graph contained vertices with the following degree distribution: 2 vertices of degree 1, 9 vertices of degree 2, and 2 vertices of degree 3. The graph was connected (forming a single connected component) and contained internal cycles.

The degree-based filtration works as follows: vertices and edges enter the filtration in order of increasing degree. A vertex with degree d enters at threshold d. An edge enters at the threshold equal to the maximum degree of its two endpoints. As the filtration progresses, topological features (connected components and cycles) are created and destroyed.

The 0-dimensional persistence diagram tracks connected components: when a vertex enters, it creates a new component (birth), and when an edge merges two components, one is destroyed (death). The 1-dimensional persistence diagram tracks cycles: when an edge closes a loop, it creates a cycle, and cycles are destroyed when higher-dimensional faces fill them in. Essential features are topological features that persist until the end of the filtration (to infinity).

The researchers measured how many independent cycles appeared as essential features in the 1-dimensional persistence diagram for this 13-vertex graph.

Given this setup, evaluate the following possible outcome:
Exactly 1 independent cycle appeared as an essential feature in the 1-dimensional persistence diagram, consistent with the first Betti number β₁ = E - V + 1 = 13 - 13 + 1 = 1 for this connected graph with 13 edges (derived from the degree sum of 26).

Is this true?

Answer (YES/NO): NO